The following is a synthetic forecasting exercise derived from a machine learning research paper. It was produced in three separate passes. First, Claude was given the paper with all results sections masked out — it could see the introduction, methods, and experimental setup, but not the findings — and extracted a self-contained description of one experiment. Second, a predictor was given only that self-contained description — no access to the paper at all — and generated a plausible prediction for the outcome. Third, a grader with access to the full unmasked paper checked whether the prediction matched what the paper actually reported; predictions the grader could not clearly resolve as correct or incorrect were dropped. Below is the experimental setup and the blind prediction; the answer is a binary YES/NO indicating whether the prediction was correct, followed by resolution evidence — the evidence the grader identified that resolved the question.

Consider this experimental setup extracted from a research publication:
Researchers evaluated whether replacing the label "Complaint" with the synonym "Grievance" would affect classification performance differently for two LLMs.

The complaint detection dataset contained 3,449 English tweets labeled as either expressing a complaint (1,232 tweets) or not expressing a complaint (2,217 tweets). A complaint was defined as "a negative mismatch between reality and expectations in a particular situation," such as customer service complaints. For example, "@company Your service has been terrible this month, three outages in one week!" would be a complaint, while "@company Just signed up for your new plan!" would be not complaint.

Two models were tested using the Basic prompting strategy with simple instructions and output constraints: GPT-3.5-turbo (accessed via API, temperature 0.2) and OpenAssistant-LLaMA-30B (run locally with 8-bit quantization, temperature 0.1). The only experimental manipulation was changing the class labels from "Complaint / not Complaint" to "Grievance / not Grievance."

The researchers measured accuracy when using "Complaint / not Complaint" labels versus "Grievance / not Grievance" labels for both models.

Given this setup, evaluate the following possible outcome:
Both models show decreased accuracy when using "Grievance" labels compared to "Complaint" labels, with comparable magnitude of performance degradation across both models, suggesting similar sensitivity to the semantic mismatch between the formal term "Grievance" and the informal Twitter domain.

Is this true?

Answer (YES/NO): NO